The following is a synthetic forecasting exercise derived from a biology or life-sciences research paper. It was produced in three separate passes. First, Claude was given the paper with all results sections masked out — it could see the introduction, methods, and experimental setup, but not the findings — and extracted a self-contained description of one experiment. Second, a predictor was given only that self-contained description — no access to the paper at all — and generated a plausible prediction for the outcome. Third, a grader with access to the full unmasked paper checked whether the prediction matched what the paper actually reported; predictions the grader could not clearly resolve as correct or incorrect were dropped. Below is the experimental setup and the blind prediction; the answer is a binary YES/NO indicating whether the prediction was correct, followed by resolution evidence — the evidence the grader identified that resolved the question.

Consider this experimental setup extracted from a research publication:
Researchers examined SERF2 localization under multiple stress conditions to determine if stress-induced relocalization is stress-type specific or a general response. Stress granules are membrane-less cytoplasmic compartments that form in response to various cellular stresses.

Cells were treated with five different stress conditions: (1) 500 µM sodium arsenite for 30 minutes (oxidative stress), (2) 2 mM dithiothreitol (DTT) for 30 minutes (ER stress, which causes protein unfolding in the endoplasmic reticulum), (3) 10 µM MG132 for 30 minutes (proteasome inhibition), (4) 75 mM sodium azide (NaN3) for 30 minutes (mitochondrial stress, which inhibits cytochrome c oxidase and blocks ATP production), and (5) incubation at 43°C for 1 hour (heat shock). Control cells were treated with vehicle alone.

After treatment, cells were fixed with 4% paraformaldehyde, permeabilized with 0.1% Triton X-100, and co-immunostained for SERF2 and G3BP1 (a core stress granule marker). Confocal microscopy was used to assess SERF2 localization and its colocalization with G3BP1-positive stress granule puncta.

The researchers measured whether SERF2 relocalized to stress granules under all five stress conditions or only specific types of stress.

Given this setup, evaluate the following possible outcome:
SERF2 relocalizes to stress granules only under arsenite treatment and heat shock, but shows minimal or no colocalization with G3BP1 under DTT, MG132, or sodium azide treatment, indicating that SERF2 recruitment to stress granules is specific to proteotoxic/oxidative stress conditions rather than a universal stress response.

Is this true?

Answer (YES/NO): NO